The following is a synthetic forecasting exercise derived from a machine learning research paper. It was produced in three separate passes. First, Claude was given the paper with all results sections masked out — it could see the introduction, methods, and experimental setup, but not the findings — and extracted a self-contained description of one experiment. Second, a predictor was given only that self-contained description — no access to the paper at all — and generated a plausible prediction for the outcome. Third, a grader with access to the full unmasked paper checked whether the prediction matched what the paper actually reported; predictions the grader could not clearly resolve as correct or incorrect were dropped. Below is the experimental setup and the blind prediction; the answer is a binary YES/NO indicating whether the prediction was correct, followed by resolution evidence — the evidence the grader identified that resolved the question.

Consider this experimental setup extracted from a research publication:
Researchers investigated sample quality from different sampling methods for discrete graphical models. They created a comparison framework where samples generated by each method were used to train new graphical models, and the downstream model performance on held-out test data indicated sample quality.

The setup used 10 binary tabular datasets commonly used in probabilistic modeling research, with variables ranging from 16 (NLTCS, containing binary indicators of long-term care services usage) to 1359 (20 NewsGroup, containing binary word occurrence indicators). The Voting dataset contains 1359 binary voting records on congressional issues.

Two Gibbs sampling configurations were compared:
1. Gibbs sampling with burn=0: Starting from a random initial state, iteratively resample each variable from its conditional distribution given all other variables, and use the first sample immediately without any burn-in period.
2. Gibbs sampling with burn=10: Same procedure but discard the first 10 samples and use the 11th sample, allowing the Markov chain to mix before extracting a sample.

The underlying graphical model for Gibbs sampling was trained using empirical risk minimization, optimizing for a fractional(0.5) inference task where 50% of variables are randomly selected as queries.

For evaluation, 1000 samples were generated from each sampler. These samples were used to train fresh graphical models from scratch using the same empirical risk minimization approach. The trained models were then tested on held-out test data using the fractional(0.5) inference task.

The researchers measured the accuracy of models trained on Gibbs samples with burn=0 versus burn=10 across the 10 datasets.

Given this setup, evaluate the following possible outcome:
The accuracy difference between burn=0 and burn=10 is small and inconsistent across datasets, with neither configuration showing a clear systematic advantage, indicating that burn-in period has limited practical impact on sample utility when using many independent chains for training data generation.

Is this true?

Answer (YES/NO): NO